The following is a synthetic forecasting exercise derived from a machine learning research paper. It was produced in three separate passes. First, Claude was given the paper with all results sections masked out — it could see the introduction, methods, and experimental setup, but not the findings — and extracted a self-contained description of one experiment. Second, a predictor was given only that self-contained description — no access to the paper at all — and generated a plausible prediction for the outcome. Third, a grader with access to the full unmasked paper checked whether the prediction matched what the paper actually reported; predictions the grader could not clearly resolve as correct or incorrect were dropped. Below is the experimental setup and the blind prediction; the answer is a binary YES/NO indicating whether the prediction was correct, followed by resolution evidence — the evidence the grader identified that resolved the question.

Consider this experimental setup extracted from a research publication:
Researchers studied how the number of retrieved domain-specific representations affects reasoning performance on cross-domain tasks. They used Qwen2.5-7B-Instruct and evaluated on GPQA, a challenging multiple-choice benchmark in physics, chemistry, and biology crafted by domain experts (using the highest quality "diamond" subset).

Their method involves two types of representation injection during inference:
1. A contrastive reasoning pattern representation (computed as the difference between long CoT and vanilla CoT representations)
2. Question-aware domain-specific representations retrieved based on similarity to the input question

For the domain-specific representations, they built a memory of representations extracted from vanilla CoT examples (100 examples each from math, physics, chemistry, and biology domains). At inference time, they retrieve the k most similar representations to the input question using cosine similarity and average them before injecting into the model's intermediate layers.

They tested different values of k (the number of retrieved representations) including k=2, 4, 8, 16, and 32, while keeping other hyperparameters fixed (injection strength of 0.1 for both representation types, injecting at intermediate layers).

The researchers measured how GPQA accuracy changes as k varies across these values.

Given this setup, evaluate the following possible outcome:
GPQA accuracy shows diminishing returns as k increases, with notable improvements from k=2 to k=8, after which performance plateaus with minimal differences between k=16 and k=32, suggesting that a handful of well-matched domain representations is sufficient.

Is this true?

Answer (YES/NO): NO